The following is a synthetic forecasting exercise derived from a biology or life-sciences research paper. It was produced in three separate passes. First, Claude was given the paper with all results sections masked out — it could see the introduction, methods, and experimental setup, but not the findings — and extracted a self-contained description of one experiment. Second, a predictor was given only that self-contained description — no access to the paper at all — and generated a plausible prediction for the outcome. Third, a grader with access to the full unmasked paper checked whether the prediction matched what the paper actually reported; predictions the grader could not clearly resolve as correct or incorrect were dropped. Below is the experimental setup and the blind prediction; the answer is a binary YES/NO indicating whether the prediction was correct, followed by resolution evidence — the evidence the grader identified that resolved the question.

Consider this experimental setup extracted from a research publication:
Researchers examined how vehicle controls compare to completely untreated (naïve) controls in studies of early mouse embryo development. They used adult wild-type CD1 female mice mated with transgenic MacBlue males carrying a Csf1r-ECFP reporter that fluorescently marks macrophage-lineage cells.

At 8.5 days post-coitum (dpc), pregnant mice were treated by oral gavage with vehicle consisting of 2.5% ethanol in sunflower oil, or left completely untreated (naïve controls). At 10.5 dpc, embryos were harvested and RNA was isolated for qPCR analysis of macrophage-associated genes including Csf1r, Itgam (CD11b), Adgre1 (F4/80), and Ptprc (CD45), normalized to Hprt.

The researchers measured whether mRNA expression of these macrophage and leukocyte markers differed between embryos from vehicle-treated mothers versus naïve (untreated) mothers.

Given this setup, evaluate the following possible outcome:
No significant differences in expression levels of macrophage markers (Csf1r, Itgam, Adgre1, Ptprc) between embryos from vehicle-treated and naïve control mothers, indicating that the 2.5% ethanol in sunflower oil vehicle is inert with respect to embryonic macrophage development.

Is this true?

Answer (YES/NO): NO